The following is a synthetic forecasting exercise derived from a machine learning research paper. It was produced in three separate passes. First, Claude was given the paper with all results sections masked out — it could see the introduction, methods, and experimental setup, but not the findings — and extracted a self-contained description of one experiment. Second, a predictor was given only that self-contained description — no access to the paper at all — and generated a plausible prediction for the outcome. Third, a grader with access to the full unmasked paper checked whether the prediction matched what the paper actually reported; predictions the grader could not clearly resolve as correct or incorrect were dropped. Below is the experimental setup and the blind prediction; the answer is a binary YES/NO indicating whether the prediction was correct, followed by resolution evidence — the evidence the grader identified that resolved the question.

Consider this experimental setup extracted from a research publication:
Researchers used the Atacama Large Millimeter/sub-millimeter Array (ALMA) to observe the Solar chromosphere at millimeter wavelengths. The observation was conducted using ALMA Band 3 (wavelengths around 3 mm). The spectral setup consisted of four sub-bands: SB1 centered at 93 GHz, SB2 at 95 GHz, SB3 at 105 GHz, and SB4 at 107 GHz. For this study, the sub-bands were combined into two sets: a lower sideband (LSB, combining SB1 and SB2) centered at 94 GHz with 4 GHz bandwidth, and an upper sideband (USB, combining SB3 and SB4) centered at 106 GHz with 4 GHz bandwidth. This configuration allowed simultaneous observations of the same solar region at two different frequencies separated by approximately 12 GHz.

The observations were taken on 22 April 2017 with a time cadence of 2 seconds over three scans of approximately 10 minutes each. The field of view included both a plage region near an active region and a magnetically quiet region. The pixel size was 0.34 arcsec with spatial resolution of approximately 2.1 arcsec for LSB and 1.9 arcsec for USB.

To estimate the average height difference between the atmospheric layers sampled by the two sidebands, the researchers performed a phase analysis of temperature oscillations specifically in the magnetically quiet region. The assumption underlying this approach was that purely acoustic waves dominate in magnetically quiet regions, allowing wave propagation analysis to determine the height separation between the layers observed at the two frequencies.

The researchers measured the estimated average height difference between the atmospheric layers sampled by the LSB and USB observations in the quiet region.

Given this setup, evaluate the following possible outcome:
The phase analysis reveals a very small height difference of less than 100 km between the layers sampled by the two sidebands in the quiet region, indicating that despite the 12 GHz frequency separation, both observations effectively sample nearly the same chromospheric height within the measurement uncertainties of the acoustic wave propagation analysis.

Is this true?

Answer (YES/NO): NO